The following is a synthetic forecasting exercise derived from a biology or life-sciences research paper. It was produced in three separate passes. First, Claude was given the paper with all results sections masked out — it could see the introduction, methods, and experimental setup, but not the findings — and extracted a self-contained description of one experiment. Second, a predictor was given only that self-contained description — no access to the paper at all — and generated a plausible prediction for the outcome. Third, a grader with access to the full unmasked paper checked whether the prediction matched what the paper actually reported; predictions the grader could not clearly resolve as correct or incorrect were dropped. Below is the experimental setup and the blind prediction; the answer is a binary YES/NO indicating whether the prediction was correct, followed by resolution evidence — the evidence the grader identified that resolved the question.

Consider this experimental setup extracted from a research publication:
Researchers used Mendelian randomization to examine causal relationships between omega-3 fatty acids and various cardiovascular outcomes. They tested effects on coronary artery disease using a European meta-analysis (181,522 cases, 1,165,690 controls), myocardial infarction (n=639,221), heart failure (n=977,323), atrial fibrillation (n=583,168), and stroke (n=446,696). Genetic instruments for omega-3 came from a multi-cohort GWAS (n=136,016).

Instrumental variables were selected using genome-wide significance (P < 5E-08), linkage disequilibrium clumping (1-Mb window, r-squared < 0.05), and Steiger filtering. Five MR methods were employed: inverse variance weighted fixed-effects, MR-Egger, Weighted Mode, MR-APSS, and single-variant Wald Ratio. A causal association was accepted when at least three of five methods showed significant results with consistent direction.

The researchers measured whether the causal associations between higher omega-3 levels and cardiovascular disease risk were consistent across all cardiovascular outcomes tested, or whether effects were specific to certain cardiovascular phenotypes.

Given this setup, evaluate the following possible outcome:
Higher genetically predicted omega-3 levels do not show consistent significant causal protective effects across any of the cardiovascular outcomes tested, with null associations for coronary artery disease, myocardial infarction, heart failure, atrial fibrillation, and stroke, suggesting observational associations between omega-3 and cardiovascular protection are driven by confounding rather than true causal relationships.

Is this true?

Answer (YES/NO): NO